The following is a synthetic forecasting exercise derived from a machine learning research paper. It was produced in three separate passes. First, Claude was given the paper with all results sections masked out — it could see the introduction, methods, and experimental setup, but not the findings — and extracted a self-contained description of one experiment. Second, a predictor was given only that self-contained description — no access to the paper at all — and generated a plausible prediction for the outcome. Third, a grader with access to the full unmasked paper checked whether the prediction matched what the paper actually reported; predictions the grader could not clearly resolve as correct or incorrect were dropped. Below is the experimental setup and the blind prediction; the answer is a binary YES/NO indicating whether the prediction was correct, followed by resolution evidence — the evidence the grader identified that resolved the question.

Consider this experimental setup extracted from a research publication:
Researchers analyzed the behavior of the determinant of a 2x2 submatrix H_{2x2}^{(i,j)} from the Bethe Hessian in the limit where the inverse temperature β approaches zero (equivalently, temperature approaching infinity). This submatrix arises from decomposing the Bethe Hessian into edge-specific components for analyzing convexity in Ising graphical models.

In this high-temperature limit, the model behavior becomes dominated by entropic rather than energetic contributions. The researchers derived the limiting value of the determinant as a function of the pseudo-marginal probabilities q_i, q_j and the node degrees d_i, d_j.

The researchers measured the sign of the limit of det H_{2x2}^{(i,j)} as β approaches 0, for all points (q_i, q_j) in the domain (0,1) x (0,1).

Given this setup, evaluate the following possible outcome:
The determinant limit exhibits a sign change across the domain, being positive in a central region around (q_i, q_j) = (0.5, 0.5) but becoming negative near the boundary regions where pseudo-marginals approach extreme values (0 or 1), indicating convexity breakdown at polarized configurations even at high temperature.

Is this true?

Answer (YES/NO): NO